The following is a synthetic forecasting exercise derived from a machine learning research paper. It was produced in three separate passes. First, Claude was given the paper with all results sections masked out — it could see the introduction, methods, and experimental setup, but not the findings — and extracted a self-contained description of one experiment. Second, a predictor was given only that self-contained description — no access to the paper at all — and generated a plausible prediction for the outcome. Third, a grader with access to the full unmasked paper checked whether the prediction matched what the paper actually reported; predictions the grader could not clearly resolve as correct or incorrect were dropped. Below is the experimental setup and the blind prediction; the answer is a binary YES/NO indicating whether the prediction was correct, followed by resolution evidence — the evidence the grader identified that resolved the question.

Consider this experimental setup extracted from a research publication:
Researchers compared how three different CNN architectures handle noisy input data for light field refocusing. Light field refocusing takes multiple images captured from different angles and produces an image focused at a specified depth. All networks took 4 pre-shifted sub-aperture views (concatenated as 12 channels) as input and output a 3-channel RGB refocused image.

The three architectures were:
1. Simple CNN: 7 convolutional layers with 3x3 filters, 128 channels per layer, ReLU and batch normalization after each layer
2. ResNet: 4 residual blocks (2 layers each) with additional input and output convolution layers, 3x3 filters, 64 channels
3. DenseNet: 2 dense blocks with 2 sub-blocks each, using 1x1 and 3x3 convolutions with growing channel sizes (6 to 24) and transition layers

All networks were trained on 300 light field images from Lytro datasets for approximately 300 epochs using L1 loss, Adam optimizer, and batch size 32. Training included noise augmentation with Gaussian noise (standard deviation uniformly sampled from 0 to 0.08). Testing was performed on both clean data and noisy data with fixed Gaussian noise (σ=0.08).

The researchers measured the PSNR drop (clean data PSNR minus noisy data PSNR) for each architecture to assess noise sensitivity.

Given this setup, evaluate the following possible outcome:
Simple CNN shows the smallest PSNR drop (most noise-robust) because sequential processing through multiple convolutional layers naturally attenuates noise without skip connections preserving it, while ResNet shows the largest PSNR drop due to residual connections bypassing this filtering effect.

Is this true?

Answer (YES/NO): NO